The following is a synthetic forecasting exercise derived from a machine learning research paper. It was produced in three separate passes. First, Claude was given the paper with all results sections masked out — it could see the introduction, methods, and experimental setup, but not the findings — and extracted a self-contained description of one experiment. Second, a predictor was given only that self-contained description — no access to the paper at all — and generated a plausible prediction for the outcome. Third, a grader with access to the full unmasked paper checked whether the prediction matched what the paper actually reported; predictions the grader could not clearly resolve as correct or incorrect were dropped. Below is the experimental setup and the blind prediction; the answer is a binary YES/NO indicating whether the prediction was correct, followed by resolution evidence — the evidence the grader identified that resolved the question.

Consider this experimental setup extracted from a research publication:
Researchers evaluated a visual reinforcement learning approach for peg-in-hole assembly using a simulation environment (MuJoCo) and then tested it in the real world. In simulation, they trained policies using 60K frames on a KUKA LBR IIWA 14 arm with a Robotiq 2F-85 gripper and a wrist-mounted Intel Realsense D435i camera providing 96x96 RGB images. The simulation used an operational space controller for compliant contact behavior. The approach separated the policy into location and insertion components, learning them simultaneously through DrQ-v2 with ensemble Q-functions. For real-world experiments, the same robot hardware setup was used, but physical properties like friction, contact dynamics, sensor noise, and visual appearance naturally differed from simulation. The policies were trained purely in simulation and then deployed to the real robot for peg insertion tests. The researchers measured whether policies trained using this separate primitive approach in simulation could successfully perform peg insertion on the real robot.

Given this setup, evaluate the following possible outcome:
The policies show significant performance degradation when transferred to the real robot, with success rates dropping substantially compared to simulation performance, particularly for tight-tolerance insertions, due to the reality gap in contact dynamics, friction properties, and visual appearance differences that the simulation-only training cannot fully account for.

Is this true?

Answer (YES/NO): NO